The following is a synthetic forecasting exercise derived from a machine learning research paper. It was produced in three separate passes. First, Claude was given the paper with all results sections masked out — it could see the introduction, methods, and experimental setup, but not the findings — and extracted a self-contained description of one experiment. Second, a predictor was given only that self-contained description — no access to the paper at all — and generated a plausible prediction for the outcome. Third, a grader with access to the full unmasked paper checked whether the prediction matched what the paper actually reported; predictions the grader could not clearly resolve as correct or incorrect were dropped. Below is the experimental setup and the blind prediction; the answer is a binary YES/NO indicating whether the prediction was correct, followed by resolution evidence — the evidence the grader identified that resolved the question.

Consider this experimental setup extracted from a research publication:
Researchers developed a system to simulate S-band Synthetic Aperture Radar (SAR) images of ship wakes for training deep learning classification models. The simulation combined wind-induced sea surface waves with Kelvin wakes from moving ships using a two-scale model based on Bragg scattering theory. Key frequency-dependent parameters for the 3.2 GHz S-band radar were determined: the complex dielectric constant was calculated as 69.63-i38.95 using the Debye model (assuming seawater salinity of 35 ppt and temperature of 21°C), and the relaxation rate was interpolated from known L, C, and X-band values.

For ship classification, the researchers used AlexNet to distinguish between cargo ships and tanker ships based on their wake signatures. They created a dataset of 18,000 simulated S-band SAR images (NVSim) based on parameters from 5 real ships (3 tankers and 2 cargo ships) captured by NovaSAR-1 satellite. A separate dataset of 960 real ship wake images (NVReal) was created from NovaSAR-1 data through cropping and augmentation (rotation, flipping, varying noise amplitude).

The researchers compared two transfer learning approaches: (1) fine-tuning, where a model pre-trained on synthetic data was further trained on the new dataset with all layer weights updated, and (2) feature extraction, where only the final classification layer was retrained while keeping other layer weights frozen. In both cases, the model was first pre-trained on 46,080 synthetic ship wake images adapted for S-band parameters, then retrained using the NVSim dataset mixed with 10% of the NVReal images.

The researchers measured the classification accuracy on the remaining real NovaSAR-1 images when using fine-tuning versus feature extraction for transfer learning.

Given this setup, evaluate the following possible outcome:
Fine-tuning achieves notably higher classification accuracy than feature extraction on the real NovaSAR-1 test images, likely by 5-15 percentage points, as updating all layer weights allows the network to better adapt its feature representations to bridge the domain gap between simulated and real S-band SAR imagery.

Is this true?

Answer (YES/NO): NO